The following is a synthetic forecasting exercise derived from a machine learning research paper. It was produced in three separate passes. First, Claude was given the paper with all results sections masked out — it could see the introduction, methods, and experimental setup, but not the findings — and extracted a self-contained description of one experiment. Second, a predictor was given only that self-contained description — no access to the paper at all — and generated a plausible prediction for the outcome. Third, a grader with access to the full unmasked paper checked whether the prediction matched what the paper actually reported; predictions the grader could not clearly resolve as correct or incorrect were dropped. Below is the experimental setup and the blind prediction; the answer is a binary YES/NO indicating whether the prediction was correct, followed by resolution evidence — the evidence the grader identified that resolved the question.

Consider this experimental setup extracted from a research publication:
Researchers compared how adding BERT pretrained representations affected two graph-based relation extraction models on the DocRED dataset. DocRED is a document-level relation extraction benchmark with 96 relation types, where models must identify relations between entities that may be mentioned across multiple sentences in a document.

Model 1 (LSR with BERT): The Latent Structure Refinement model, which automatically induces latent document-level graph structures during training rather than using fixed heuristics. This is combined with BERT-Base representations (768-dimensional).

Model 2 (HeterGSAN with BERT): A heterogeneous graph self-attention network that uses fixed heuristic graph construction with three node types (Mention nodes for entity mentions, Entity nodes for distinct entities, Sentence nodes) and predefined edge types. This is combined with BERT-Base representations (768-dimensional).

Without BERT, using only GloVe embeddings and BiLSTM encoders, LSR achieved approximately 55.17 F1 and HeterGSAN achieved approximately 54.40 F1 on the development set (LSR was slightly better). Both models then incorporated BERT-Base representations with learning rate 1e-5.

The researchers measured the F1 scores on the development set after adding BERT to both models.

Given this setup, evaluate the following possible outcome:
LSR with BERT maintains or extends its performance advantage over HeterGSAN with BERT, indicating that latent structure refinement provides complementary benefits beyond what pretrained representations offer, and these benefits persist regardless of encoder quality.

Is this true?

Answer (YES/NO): NO